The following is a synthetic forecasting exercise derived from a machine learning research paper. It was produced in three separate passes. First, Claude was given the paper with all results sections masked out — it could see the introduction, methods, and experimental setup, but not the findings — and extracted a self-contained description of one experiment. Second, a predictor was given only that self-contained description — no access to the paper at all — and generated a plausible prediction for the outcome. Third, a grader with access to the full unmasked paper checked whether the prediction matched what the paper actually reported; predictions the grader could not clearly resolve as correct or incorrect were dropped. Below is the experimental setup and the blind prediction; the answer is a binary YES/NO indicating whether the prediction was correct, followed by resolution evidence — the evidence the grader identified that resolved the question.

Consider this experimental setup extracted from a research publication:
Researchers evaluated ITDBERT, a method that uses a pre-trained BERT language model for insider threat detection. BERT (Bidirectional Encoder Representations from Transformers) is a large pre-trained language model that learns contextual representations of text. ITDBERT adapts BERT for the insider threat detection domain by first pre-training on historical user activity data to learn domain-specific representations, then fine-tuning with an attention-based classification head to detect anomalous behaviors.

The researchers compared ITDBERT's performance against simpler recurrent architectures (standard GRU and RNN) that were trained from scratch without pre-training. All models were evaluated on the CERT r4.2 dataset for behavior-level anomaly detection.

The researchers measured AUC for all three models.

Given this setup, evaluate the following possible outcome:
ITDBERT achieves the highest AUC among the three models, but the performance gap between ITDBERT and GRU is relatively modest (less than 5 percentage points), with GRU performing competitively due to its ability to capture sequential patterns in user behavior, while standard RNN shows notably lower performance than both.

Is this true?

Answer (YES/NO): NO